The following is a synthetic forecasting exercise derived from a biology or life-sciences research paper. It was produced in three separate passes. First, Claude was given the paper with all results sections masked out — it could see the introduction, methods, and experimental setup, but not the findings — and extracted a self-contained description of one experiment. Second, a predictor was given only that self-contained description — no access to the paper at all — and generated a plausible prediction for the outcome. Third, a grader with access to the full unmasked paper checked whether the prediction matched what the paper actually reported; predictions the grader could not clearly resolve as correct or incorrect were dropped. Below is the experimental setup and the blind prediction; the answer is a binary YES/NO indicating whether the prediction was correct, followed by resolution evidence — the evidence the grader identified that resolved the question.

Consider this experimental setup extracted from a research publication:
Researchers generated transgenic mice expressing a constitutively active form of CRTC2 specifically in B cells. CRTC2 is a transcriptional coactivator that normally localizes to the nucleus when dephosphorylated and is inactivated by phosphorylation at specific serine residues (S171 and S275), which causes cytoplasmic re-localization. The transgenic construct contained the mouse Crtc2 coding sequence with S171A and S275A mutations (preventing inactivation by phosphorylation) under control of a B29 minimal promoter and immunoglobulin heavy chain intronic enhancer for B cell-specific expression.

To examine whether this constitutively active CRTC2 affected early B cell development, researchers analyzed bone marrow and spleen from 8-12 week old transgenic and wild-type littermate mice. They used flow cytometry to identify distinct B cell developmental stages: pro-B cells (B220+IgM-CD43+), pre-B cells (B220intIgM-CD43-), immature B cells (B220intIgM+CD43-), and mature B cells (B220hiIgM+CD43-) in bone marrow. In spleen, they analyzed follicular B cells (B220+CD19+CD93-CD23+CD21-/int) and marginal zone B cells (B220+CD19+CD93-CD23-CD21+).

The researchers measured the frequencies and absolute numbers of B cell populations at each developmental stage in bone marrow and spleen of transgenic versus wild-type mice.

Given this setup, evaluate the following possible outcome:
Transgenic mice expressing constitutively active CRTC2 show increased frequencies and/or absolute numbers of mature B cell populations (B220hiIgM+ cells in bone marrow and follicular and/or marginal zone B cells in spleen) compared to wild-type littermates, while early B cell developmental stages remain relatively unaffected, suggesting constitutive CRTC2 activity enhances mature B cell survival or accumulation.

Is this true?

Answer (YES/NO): NO